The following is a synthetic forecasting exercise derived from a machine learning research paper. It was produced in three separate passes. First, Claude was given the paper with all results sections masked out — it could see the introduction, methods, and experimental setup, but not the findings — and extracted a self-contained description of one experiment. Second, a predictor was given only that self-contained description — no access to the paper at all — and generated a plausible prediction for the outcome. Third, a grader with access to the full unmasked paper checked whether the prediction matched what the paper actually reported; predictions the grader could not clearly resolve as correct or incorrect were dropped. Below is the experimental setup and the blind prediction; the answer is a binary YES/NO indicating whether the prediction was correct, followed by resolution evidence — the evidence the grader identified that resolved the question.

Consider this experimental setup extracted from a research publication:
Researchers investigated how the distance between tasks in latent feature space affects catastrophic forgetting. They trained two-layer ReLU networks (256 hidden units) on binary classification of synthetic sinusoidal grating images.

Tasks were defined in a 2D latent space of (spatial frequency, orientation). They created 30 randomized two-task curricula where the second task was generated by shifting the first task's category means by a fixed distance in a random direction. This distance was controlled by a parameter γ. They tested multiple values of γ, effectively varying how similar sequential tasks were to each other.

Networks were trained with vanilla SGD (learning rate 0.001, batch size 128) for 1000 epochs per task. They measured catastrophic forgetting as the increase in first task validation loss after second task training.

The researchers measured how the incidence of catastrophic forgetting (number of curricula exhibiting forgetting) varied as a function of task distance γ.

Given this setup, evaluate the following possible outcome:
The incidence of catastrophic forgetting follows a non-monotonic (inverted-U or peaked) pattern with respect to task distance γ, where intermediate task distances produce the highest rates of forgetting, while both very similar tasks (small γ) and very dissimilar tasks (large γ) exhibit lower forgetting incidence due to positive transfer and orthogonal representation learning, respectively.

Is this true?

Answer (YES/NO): YES